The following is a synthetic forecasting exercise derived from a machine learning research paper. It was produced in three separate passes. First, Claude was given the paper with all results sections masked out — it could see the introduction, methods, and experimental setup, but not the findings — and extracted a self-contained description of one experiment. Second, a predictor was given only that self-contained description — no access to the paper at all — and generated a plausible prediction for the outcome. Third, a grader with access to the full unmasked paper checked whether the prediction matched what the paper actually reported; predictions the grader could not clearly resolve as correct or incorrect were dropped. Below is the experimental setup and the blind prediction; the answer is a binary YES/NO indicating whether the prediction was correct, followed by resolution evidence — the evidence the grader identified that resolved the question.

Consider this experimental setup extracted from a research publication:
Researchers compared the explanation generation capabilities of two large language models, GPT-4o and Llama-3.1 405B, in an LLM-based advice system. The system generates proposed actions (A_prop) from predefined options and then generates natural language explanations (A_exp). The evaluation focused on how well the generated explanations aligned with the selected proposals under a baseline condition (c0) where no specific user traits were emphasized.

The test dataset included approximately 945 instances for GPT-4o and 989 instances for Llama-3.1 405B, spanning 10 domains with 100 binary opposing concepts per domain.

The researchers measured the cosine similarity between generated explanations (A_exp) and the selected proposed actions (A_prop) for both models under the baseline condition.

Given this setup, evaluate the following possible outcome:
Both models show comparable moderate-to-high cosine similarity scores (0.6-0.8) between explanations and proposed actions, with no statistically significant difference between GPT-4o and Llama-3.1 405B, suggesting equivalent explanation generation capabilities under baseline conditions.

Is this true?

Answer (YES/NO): NO